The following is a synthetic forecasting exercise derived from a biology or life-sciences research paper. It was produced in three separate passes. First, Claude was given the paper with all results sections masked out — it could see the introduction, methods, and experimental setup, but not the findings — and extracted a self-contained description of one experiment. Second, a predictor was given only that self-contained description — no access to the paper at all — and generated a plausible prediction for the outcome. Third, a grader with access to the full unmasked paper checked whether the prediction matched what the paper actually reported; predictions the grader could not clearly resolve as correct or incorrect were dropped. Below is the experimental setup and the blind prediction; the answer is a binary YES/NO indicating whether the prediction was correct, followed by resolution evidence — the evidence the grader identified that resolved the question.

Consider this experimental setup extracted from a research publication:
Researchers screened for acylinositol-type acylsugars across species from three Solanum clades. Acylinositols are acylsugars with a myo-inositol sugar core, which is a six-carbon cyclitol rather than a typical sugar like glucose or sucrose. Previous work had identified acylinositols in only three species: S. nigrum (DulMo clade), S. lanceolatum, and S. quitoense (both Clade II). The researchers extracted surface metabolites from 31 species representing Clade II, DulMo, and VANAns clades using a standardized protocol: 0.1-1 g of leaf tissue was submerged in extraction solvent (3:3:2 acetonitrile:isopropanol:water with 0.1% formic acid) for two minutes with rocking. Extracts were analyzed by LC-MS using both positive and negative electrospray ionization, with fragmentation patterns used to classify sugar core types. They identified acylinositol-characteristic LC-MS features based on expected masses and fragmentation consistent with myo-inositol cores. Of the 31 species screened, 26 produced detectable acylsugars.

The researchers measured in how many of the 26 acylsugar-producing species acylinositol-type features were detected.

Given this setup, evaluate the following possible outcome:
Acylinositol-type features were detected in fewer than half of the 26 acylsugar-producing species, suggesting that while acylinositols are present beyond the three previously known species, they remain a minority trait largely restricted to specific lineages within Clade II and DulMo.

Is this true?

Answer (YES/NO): NO